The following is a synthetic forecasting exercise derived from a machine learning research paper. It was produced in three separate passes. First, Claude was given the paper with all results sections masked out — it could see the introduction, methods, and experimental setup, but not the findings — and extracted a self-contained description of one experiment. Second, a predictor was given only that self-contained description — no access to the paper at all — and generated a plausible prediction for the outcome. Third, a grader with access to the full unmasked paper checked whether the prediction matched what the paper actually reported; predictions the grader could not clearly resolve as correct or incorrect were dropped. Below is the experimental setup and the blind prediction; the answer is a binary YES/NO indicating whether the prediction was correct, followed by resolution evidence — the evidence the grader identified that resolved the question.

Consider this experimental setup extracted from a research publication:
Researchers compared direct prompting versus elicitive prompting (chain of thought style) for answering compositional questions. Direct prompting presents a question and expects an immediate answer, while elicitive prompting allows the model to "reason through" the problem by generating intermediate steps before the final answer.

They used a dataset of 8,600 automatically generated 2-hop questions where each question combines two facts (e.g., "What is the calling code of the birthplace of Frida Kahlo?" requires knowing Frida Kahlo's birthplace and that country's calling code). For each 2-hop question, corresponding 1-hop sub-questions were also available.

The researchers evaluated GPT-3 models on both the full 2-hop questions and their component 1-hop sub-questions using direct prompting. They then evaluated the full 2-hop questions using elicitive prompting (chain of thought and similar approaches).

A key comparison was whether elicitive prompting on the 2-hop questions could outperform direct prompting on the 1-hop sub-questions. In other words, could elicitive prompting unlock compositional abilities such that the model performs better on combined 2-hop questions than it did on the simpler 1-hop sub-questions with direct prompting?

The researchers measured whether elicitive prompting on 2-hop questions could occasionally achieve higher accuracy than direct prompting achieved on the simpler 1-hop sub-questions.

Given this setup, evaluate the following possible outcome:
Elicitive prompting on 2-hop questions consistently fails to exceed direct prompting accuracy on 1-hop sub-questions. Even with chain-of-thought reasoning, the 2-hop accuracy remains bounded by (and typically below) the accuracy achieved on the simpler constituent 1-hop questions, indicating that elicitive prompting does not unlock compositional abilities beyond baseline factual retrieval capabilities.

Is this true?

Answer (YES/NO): NO